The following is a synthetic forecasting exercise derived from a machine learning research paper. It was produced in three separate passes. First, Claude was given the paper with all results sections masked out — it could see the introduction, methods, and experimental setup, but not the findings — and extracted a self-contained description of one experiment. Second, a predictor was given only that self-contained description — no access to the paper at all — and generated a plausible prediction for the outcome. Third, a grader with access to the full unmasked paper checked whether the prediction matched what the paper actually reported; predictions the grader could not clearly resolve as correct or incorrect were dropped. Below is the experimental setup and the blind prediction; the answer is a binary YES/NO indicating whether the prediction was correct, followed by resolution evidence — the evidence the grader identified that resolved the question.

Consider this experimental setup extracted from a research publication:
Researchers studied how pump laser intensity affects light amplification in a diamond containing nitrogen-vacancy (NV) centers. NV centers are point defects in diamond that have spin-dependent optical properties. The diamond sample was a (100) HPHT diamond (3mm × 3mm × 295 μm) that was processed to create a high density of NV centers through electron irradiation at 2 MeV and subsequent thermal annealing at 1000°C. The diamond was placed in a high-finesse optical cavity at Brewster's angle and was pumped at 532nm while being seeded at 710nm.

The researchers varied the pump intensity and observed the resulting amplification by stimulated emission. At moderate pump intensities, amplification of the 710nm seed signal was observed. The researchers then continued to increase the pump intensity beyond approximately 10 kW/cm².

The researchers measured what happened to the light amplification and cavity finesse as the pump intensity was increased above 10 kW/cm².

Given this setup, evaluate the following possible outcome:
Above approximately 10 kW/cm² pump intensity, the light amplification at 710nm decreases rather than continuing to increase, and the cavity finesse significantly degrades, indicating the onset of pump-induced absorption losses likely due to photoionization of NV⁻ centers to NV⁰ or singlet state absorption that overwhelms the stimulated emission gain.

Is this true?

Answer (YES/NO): YES